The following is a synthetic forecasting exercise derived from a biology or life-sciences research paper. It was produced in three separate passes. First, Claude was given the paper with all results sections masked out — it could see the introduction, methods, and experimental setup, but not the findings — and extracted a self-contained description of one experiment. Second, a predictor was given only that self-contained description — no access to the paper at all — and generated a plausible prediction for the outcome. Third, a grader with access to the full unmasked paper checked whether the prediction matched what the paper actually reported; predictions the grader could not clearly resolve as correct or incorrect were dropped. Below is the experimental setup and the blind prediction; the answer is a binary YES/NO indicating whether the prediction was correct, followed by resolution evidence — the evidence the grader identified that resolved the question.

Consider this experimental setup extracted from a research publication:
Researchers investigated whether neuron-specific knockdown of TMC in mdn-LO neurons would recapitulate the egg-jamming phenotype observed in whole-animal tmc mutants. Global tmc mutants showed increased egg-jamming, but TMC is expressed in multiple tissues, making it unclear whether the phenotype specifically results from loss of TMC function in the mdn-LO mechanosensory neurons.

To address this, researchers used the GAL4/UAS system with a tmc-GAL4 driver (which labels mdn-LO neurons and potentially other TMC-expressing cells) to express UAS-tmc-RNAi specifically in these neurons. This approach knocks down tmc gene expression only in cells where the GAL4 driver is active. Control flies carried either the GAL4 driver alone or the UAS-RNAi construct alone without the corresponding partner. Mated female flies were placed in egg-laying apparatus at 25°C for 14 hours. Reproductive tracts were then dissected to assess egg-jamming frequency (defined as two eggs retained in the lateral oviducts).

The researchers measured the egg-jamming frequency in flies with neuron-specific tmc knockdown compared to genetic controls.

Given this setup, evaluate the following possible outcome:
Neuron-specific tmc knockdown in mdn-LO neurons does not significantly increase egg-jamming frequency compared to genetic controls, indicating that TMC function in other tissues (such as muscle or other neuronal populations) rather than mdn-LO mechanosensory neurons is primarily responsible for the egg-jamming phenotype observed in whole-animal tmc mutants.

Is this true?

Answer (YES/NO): NO